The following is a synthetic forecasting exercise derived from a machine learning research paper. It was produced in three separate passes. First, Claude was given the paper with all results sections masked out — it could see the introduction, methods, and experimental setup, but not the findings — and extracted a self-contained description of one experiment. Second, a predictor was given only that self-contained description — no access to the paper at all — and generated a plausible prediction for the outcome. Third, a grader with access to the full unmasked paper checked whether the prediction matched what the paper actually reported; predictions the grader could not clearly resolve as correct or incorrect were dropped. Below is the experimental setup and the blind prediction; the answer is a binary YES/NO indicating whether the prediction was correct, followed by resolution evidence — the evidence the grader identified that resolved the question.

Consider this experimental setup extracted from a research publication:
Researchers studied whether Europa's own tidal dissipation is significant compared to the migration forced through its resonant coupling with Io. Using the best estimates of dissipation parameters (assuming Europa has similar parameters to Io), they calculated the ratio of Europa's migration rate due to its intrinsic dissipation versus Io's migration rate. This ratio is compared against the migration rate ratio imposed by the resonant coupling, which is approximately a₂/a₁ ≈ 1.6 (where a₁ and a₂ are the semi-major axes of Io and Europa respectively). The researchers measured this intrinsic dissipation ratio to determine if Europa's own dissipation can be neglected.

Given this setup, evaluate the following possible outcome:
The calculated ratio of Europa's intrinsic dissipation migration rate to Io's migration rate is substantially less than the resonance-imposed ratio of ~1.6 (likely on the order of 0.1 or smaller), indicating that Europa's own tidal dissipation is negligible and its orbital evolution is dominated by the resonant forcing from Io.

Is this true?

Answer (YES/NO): YES